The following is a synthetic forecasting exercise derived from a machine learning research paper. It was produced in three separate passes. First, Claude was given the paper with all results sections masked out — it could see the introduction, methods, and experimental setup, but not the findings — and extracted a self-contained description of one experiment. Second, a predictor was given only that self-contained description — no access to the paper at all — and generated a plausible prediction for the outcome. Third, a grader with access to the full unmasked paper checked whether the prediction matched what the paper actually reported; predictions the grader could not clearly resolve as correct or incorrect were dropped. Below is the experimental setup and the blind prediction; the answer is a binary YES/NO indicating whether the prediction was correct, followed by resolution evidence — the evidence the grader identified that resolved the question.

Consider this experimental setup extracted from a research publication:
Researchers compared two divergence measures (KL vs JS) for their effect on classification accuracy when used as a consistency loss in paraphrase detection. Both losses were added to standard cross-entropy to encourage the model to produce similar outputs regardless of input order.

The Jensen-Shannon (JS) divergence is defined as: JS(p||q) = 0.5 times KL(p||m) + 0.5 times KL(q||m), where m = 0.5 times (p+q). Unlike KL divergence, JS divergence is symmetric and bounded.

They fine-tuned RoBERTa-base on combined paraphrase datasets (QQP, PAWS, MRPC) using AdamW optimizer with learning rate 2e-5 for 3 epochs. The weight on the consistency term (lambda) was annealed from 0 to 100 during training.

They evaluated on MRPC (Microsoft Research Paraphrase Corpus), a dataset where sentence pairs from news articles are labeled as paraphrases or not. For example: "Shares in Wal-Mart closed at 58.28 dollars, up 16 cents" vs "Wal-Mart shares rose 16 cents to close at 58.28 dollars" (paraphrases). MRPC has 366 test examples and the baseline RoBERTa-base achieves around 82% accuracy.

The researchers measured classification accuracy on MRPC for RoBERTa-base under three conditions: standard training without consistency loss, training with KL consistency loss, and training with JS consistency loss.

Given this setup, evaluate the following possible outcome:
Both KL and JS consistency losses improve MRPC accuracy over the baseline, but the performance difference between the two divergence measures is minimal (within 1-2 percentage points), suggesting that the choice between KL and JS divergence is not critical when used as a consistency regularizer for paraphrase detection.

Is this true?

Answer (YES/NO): NO